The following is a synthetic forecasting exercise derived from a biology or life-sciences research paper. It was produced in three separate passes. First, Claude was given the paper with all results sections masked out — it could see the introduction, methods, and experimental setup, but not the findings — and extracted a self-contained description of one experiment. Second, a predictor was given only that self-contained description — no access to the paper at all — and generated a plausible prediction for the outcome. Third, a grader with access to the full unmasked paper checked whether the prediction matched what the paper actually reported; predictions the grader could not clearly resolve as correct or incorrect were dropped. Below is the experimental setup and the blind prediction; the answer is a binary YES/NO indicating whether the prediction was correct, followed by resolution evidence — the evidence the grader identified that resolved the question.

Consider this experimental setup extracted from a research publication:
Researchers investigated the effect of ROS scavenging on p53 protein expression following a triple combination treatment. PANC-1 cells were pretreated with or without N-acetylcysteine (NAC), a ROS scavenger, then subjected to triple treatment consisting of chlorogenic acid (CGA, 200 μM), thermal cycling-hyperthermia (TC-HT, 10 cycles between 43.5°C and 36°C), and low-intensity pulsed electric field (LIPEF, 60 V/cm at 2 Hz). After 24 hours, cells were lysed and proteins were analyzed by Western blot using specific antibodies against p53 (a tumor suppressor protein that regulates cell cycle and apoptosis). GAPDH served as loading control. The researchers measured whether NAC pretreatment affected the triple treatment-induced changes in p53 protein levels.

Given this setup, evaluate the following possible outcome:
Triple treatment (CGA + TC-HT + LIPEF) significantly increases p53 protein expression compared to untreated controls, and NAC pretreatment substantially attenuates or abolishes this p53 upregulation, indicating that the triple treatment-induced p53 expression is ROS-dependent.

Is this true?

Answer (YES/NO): YES